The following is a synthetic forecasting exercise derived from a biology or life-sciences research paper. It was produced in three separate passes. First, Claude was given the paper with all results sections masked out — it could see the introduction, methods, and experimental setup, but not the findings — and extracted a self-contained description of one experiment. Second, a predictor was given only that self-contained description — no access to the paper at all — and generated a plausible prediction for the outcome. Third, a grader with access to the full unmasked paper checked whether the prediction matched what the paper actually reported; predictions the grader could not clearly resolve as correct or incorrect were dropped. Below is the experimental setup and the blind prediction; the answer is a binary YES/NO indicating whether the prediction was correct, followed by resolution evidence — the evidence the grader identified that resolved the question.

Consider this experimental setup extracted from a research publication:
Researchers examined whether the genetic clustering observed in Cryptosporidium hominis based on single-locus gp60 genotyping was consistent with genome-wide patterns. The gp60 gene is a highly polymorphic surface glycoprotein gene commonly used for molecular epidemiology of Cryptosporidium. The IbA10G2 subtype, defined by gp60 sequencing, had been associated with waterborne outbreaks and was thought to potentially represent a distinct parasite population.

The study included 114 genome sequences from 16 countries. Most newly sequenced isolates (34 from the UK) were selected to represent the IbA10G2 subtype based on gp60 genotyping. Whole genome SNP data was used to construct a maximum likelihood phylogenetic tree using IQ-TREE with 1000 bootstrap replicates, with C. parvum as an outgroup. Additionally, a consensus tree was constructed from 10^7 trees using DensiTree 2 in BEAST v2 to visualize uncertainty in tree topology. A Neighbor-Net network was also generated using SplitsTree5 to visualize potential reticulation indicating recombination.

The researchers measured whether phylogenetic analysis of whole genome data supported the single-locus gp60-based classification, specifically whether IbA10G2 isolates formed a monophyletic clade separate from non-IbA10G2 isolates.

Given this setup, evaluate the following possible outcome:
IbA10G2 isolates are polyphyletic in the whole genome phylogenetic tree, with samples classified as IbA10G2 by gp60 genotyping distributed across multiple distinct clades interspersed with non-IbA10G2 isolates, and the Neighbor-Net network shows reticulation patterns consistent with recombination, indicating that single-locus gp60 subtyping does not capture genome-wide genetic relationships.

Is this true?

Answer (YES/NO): NO